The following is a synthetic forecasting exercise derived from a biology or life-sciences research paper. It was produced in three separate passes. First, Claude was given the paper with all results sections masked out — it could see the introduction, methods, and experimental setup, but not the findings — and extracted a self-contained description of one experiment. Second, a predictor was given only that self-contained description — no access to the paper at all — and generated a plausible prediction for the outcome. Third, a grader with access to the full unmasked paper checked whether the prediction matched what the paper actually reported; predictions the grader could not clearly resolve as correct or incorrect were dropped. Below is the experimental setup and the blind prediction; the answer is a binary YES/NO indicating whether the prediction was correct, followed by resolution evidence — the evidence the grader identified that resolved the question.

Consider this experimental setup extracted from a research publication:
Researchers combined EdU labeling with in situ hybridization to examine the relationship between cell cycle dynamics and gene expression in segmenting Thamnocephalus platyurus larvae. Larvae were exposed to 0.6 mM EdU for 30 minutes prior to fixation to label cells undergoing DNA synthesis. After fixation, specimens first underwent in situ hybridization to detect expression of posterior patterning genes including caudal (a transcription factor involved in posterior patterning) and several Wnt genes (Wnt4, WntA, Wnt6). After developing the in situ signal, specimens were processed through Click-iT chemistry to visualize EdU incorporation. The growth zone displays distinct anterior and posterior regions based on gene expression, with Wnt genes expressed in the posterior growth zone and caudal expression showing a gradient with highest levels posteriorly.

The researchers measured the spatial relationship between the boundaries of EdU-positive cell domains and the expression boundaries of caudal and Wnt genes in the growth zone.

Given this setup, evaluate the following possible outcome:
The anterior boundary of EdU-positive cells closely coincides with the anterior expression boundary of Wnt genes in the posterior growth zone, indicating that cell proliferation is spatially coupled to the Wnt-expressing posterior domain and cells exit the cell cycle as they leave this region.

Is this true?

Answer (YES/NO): NO